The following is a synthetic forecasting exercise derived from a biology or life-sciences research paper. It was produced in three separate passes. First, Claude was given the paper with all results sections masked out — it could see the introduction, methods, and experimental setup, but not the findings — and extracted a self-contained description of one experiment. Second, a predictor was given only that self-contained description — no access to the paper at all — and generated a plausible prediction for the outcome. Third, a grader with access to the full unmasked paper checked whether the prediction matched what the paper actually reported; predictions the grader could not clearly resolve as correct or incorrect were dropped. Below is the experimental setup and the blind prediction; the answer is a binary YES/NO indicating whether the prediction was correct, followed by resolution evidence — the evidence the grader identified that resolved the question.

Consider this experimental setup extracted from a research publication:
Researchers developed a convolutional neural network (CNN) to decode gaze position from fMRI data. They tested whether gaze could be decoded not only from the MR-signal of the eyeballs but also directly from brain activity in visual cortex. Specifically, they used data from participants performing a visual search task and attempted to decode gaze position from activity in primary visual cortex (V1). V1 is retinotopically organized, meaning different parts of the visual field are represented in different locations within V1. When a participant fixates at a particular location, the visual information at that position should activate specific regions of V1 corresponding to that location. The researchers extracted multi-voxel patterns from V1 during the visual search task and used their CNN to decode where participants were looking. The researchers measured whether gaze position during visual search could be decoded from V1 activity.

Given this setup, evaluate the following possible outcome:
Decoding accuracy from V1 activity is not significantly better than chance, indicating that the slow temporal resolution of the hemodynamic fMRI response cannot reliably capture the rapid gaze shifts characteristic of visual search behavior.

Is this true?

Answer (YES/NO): NO